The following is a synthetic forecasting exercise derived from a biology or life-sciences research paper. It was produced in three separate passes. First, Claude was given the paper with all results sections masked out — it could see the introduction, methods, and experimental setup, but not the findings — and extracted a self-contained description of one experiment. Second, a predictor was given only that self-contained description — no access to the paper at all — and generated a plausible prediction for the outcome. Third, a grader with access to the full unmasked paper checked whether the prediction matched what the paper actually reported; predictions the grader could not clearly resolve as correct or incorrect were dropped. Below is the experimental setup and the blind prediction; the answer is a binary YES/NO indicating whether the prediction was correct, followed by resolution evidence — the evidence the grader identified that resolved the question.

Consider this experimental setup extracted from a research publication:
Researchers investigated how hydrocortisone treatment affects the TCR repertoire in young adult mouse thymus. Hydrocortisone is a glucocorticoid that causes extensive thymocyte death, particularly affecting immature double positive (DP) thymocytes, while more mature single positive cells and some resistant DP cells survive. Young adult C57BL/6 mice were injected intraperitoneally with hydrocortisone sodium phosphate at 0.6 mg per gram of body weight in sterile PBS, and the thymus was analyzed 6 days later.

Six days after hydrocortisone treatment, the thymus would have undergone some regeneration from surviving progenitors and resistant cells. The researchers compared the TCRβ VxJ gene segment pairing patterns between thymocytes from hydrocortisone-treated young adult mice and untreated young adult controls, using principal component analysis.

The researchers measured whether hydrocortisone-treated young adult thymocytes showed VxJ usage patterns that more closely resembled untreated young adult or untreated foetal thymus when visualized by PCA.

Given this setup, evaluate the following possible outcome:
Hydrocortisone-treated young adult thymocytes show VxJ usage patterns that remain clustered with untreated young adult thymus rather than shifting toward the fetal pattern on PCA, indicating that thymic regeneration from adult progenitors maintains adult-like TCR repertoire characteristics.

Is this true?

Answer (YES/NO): NO